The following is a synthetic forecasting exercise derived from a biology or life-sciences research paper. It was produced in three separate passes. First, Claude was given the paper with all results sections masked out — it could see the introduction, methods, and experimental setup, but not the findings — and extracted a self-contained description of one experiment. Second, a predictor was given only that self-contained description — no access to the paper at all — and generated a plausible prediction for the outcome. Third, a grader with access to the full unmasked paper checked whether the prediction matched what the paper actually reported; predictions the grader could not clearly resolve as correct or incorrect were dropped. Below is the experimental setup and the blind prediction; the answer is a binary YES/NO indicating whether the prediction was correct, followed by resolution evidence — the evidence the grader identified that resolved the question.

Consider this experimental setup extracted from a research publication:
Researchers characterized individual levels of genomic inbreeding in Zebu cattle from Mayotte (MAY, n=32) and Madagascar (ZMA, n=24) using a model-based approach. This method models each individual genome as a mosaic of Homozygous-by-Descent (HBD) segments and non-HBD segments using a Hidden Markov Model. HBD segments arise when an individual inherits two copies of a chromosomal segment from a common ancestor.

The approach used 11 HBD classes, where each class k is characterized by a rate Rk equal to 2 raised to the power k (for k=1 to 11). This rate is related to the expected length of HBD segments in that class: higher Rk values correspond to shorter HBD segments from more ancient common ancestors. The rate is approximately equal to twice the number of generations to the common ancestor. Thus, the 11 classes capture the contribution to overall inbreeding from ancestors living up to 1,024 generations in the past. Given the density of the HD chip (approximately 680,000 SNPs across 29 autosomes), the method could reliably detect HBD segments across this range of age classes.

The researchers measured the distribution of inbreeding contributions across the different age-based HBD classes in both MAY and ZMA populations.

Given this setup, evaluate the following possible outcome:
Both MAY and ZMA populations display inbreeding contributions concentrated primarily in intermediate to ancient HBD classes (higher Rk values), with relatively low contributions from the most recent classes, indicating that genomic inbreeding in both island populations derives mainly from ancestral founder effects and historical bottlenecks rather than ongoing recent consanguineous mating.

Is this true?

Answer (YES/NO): YES